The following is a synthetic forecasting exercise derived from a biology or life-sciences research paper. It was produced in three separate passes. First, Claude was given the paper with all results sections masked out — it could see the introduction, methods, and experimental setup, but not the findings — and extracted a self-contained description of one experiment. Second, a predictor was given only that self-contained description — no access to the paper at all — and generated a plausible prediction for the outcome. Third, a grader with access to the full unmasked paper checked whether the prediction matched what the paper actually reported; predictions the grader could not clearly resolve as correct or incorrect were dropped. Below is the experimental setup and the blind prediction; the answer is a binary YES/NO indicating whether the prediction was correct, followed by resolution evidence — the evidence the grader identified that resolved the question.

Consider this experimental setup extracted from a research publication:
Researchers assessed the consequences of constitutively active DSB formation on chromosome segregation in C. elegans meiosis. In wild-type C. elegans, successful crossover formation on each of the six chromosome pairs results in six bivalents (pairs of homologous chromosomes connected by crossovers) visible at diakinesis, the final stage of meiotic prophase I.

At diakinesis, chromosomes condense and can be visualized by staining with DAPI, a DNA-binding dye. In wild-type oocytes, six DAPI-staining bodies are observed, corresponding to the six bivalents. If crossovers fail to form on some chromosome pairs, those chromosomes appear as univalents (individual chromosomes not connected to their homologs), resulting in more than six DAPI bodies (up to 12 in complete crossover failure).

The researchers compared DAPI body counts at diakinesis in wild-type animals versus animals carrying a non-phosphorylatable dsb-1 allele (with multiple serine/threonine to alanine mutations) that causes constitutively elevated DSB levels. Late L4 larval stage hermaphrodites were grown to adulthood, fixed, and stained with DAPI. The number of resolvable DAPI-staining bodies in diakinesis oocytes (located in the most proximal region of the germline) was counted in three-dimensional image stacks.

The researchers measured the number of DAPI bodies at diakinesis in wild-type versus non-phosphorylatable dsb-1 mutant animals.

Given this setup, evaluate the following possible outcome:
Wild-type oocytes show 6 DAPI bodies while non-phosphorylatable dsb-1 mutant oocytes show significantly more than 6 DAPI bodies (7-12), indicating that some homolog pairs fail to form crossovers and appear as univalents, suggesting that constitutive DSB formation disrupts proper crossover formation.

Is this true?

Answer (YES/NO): NO